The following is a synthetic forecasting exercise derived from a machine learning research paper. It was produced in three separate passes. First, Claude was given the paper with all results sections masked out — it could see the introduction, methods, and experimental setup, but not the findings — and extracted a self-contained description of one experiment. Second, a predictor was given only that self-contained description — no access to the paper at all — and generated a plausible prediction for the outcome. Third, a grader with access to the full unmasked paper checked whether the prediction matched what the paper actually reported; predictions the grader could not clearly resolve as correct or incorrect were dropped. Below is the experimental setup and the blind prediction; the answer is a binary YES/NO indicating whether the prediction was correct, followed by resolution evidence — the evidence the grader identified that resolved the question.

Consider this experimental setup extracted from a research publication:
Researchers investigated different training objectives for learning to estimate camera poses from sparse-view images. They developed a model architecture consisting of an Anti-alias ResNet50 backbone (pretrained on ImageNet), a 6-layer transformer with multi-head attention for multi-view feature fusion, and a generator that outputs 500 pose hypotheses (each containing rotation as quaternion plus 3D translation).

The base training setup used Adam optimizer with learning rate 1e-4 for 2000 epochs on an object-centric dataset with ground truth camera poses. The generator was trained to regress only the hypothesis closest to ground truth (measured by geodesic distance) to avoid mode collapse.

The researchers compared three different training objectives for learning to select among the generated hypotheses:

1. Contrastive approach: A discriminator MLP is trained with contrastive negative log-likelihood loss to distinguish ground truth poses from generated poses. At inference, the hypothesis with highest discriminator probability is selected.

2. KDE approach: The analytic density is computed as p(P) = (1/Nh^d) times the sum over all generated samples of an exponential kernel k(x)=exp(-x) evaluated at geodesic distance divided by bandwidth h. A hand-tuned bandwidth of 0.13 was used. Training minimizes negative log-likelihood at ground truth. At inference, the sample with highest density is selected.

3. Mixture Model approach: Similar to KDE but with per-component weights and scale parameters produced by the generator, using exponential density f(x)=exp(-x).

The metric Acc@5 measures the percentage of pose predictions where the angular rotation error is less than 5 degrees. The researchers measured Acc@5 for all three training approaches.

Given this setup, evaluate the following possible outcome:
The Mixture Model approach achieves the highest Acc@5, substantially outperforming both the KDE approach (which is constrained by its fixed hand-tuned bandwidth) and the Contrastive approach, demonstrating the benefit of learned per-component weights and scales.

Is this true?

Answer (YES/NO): NO